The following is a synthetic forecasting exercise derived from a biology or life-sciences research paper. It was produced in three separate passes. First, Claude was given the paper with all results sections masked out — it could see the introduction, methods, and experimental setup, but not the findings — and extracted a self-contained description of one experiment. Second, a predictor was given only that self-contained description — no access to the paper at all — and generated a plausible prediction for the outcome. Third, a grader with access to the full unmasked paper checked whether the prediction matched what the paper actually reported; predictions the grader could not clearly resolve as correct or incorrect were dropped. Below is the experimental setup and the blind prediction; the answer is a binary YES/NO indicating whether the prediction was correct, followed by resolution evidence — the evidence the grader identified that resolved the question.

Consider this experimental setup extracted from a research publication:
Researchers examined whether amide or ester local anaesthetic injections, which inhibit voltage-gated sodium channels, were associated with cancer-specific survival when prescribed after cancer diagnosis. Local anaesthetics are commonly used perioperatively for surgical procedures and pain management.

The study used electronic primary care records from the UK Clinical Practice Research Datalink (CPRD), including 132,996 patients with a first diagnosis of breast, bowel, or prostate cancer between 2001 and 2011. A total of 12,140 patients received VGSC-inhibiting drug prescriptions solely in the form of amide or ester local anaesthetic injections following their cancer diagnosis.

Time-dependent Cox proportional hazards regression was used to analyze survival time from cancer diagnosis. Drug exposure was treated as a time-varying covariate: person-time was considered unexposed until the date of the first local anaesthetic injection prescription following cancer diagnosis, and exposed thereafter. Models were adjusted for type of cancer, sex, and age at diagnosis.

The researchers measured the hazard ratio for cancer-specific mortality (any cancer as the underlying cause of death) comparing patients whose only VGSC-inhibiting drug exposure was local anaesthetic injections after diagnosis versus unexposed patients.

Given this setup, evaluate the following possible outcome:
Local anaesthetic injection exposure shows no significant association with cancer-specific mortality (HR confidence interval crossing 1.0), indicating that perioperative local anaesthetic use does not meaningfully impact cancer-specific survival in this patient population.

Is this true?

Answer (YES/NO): NO